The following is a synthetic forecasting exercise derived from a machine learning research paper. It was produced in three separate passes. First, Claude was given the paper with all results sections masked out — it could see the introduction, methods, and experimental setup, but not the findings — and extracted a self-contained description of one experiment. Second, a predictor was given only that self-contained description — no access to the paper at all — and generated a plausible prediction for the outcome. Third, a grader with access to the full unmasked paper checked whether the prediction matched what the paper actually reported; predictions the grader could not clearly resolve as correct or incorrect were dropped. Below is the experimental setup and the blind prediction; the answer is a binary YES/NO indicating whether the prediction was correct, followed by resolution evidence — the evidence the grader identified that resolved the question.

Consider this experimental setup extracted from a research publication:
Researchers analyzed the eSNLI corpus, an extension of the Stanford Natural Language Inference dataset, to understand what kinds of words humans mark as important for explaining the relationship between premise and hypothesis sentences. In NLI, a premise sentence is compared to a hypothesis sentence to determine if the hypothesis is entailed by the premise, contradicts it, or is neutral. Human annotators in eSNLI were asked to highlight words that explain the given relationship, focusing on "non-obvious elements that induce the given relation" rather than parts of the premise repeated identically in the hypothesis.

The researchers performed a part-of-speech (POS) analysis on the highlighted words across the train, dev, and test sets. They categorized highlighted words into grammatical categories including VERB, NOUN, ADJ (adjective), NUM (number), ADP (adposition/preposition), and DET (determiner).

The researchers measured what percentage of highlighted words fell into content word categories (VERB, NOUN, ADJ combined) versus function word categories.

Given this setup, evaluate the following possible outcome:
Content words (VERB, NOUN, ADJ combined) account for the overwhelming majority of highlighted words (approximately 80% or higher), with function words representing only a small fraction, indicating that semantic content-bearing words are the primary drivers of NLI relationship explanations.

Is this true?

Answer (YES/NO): NO